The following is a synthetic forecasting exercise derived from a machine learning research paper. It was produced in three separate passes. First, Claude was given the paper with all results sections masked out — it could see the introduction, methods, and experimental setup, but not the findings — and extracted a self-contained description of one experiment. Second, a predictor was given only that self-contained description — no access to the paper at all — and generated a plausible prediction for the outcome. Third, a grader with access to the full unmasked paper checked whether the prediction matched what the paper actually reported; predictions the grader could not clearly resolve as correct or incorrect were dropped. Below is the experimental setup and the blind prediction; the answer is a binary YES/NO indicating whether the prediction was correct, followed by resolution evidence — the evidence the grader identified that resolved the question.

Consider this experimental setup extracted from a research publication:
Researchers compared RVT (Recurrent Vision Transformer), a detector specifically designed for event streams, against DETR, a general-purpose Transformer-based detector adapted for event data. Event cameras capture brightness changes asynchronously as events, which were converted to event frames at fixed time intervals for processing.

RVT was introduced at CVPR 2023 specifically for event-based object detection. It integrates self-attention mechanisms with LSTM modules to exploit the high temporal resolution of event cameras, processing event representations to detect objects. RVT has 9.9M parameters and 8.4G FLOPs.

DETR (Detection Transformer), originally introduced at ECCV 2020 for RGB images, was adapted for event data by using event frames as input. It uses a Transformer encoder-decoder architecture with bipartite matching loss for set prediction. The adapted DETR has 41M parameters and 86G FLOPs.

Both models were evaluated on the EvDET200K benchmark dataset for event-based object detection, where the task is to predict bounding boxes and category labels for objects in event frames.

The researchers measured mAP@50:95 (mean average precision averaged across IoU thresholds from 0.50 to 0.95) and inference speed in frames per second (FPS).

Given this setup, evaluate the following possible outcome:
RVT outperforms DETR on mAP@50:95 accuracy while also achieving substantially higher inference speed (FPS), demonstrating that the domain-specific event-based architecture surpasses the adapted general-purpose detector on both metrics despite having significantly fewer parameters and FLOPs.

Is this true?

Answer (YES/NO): NO